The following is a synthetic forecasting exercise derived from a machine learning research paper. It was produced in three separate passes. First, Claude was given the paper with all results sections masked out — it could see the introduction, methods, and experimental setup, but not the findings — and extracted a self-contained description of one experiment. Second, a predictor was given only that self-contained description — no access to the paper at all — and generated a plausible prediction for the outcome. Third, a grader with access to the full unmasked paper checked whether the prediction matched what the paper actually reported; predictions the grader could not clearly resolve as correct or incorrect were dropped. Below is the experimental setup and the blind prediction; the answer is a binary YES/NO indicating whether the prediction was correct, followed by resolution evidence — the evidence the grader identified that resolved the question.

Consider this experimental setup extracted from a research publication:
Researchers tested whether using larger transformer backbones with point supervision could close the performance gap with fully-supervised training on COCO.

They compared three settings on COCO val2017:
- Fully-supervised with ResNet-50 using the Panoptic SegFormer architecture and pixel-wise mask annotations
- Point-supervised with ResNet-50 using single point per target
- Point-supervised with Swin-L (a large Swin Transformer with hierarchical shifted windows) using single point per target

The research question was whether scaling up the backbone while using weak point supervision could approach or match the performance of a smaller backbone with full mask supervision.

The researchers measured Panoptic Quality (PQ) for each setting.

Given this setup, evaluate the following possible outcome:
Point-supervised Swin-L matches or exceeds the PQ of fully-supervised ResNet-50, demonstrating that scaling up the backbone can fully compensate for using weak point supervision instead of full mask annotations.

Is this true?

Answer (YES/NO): NO